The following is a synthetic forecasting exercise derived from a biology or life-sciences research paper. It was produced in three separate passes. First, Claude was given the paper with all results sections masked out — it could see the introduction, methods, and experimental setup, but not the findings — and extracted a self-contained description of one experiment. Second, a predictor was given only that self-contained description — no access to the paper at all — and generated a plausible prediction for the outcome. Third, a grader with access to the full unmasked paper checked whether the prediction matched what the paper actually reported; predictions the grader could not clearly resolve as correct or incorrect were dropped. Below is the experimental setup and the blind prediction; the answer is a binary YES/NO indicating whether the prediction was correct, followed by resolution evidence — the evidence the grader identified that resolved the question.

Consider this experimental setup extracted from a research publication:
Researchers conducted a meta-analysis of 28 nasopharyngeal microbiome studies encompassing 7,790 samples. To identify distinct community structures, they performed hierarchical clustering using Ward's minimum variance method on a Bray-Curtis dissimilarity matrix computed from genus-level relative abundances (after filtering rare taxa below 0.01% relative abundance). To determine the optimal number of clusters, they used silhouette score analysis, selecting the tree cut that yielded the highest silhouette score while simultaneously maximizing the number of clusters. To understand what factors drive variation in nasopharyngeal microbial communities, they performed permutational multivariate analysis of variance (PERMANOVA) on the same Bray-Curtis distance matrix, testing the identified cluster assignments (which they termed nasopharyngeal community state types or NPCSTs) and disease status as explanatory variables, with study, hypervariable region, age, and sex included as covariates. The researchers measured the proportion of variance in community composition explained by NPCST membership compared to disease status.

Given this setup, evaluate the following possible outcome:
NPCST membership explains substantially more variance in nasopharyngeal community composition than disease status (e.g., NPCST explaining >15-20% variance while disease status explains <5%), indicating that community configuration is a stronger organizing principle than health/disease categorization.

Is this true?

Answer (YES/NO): YES